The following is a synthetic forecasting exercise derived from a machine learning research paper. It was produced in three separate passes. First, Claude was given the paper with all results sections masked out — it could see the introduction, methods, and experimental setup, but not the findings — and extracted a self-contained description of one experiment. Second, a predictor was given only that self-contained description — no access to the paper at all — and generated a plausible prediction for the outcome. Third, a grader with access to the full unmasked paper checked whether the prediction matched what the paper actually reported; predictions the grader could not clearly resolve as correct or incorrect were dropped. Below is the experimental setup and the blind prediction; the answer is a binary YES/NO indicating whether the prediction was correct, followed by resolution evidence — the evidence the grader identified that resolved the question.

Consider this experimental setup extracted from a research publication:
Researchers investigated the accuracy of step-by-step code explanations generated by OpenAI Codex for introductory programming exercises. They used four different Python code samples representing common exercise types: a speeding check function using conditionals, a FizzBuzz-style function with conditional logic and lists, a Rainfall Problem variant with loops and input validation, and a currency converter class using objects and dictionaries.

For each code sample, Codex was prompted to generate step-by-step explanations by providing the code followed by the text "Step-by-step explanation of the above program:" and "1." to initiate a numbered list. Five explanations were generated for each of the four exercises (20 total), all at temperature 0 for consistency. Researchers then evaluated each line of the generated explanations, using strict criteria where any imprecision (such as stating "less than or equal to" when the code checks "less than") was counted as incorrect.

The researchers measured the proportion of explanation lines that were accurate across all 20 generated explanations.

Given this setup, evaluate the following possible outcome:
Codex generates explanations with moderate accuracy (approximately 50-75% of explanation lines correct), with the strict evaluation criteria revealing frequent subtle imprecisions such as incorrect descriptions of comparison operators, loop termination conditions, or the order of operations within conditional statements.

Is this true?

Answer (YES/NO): YES